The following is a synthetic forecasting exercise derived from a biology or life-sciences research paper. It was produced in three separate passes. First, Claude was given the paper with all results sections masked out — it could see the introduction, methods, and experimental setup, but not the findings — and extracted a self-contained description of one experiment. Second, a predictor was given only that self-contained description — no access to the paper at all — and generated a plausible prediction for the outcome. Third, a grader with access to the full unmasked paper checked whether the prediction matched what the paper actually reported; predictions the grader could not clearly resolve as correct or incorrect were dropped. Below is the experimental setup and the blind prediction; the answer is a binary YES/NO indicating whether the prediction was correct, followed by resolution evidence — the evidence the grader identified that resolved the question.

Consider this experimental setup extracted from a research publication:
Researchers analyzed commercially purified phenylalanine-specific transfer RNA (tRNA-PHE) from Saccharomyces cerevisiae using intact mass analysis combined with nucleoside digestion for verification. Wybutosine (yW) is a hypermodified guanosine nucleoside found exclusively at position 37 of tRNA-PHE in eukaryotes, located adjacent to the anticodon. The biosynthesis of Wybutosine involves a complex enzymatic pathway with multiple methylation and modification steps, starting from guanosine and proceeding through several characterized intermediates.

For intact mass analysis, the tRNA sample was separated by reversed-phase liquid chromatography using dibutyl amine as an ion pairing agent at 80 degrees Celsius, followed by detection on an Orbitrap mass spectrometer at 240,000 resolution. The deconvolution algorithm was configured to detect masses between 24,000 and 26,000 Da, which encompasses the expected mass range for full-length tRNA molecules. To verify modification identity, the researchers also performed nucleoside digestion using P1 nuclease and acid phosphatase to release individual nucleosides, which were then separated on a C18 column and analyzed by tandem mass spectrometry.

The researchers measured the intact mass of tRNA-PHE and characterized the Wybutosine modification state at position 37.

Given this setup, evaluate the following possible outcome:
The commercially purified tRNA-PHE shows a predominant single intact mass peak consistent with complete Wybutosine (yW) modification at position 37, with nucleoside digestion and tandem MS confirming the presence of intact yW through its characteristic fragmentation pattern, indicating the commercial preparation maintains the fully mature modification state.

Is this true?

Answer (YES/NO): NO